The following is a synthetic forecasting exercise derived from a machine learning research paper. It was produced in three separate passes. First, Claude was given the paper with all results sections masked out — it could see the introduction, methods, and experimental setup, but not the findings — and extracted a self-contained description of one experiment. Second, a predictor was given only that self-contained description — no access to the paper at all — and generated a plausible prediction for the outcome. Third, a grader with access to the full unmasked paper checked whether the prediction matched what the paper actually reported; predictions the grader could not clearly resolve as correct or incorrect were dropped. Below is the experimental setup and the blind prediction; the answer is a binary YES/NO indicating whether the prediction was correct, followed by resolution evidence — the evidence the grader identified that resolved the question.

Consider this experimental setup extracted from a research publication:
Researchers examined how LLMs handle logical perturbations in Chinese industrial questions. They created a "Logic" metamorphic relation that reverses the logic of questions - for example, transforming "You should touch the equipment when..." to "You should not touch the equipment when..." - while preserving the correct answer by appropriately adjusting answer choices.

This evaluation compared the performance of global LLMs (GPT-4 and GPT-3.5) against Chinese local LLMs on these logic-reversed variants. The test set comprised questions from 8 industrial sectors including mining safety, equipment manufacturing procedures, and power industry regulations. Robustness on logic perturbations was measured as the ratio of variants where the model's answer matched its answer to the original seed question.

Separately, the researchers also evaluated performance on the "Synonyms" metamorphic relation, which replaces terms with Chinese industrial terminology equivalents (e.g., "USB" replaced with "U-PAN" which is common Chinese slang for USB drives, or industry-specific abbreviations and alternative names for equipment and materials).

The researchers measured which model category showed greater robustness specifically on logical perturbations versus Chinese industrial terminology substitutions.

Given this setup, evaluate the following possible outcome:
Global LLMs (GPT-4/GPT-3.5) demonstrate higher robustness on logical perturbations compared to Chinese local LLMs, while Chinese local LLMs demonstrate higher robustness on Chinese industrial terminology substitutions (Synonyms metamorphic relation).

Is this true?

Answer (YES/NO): YES